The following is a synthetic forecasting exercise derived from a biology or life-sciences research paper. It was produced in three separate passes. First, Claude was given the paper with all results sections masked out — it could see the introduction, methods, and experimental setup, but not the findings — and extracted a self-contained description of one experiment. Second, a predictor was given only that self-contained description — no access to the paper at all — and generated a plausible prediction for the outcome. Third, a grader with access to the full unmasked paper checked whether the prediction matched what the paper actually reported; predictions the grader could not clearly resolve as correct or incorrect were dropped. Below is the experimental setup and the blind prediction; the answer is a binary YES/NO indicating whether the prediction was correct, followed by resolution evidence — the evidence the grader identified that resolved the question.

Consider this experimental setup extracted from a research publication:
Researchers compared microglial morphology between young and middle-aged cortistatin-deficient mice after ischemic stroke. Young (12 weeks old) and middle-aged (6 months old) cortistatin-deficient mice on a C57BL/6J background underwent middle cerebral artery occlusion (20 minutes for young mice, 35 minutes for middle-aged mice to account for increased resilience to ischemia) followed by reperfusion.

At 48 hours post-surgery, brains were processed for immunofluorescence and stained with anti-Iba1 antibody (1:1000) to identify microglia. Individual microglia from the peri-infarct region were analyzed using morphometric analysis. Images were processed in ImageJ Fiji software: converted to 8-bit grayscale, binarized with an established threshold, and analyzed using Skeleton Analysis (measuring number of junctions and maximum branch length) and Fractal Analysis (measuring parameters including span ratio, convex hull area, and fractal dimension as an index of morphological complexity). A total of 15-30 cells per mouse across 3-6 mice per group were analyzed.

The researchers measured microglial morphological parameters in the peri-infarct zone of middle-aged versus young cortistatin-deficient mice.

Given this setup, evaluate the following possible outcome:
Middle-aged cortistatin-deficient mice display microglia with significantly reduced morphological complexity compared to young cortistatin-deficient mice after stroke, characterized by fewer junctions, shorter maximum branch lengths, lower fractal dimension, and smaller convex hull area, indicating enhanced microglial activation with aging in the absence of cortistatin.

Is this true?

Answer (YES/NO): NO